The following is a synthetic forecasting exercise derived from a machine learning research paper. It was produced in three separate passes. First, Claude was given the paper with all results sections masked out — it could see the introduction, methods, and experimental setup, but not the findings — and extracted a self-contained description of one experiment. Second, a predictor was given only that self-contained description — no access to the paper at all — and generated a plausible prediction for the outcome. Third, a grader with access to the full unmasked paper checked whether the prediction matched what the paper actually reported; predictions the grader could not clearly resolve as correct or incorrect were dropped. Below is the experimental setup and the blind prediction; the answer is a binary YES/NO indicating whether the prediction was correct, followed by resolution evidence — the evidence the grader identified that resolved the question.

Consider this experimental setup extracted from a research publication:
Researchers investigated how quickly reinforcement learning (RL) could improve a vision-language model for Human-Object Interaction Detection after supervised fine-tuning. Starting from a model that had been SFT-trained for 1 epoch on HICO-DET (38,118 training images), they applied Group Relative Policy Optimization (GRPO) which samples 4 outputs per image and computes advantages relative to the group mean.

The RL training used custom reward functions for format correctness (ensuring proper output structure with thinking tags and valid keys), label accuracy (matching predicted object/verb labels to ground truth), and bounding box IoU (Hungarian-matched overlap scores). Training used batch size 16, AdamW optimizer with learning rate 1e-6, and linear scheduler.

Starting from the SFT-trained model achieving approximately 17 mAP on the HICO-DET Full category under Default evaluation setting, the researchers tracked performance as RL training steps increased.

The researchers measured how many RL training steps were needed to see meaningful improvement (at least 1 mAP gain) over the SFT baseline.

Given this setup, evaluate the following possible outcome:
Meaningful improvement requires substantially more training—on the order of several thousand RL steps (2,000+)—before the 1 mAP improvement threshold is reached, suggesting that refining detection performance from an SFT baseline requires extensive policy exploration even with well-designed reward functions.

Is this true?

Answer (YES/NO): NO